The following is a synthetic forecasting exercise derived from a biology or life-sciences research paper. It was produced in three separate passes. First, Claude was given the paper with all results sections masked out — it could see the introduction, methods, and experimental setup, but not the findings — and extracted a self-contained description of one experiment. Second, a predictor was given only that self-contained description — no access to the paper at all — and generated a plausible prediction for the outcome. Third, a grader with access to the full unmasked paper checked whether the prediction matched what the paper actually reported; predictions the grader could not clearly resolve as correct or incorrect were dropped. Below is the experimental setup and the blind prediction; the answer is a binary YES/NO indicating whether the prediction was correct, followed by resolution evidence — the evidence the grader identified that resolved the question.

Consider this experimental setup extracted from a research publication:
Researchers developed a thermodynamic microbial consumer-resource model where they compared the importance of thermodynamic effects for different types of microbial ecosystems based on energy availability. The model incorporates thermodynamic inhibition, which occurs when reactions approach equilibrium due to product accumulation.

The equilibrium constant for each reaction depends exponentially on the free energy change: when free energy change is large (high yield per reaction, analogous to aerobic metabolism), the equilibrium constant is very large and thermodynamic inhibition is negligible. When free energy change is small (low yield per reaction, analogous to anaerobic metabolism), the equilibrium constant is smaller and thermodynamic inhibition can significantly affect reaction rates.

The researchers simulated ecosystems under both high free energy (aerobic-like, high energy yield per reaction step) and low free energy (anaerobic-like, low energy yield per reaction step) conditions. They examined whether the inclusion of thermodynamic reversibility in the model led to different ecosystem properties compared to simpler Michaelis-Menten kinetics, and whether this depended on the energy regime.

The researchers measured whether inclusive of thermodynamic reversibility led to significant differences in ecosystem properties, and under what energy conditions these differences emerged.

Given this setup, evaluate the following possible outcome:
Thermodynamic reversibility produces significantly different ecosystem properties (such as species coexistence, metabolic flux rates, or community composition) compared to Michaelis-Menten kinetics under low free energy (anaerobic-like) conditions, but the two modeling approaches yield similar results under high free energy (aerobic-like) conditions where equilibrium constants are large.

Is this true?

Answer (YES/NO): YES